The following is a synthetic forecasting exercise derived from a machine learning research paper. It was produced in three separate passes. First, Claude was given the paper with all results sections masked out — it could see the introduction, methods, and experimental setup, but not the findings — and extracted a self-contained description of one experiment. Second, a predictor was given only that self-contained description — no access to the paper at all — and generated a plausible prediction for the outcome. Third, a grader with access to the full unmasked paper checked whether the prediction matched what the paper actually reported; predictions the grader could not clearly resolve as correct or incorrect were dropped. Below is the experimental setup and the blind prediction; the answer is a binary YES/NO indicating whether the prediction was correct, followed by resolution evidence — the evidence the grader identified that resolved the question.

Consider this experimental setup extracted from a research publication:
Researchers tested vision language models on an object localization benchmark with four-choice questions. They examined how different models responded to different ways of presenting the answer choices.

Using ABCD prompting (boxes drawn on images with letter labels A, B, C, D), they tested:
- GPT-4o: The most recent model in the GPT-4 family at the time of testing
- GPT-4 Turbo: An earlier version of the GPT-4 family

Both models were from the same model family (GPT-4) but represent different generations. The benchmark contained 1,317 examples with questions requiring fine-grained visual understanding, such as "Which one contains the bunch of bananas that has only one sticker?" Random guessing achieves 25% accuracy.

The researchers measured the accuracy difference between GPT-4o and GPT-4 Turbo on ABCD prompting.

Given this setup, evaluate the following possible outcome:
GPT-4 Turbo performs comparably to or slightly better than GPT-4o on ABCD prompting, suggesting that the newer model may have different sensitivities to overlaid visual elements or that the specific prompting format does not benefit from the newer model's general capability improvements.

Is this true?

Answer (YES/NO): NO